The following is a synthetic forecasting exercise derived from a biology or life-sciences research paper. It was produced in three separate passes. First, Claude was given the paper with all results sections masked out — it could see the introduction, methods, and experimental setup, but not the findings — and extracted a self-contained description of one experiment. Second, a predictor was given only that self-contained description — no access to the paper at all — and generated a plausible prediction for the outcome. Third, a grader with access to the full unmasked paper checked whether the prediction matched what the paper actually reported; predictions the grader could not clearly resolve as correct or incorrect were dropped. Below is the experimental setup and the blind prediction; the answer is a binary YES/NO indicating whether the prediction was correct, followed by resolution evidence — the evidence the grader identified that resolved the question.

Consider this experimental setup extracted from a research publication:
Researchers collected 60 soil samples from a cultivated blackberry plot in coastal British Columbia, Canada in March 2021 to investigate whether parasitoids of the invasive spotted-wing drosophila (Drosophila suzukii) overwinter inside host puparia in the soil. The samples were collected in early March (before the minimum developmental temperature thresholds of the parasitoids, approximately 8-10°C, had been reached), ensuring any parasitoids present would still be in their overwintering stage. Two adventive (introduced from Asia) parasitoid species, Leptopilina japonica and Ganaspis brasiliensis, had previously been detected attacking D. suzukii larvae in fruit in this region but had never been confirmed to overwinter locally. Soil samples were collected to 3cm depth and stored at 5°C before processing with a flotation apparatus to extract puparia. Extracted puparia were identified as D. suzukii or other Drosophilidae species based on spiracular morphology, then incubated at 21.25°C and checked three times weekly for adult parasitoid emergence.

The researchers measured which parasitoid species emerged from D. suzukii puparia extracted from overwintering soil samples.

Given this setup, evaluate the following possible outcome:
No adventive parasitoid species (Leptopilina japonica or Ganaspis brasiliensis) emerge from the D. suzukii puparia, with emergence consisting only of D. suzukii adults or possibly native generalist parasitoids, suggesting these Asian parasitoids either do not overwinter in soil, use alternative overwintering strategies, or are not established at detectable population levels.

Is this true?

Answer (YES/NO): NO